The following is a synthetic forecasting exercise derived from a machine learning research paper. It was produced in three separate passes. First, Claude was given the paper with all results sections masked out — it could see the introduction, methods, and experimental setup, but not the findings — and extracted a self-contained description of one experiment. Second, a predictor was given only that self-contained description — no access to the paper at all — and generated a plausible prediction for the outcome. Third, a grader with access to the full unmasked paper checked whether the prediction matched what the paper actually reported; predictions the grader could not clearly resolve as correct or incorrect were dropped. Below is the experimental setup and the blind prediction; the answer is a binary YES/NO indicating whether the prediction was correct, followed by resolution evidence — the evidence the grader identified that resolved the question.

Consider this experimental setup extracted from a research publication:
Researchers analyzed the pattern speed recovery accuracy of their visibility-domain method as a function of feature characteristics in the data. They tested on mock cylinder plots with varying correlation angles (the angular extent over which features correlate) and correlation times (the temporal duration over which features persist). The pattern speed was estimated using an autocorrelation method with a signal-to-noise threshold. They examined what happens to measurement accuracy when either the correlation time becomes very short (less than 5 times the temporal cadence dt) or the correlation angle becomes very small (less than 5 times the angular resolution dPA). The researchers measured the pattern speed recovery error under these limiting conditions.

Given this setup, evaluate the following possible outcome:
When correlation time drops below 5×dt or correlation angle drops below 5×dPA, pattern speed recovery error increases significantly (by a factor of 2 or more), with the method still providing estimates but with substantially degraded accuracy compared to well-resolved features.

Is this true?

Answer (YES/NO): YES